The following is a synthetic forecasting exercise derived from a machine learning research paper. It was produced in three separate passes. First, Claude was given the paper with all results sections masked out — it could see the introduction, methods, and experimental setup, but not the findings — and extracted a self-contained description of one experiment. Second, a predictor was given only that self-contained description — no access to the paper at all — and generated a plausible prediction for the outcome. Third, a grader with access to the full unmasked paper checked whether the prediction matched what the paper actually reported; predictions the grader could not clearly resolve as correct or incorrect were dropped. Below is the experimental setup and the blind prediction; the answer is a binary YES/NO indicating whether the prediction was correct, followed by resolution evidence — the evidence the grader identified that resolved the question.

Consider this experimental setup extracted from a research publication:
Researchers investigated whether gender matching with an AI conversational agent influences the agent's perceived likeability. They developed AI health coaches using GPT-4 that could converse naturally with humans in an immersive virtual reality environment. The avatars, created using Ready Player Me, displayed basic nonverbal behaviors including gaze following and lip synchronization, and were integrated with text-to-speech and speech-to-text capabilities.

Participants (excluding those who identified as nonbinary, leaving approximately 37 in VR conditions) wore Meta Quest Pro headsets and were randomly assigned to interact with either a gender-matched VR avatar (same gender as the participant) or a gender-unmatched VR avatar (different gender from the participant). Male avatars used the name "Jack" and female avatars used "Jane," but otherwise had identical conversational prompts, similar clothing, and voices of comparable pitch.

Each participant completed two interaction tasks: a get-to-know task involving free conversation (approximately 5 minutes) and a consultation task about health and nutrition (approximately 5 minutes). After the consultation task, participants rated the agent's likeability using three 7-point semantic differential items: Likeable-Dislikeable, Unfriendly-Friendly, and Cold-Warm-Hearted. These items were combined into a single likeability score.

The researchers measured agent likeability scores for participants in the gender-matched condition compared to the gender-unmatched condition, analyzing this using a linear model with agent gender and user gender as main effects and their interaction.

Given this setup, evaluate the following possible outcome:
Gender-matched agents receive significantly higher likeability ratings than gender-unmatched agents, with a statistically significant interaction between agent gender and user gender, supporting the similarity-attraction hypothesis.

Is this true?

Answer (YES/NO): NO